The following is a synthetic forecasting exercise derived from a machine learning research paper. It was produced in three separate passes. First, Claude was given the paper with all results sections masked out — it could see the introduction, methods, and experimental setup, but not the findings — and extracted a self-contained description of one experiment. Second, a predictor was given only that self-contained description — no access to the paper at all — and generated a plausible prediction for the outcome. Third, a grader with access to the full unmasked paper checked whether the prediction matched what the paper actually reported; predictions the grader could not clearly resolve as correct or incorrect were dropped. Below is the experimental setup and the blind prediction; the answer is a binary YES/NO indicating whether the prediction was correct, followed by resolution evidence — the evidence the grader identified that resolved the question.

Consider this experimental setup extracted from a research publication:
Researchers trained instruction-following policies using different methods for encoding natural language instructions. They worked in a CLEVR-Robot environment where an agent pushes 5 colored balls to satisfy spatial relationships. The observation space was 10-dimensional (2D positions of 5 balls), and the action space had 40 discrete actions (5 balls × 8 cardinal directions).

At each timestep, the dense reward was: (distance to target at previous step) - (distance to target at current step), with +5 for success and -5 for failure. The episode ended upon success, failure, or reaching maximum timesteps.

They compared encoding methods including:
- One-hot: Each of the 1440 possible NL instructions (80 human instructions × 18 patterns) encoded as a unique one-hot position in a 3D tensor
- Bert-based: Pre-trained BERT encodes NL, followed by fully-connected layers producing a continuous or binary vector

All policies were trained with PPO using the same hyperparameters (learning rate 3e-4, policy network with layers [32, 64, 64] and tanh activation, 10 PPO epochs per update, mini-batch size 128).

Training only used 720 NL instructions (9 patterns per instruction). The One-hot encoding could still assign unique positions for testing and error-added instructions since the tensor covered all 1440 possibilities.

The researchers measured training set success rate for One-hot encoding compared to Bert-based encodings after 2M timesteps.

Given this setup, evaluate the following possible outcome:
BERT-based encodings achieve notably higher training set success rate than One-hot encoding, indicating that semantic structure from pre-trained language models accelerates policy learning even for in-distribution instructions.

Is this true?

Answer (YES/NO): NO